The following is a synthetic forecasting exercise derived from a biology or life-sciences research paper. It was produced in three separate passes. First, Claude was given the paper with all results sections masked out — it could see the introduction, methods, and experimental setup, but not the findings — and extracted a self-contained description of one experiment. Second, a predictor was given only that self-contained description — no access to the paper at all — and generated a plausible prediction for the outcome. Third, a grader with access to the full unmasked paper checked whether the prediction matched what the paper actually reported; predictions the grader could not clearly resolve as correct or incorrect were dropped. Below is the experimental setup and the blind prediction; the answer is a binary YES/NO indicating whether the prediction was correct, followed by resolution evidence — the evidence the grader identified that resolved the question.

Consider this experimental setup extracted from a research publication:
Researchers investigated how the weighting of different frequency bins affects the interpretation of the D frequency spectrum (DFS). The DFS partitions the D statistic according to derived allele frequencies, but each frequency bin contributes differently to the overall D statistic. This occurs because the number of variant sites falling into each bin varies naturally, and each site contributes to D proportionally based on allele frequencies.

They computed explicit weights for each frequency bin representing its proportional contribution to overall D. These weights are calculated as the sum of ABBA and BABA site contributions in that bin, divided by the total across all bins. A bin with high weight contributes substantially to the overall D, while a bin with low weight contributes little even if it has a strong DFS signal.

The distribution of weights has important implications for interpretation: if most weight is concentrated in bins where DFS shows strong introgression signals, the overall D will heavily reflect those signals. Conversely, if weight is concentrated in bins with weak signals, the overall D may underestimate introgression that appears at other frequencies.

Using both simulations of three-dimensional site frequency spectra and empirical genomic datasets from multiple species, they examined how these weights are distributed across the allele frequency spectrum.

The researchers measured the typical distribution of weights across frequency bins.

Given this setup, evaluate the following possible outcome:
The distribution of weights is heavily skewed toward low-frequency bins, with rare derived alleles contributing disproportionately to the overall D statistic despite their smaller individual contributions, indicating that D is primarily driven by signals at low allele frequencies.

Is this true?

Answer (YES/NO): NO